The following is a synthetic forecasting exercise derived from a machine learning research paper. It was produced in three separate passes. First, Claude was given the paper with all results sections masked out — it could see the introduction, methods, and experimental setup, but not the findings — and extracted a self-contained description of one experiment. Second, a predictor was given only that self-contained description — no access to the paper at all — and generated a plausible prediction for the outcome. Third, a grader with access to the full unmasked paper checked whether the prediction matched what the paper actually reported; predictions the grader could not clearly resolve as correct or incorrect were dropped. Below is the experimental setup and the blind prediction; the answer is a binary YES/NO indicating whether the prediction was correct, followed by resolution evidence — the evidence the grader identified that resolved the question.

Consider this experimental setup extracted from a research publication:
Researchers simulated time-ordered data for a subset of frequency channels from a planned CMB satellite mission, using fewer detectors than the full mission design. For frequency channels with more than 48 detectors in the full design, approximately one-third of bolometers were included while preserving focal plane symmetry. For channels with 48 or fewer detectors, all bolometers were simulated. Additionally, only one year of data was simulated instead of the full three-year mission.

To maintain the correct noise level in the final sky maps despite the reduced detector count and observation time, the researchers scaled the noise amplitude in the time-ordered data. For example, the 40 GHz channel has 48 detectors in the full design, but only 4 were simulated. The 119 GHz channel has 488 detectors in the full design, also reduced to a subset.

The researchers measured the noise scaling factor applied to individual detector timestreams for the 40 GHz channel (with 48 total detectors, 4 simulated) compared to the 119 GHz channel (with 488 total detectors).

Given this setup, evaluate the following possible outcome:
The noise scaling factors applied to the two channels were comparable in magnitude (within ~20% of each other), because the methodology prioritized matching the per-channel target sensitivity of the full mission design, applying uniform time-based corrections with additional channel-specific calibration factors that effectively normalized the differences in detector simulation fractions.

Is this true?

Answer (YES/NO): NO